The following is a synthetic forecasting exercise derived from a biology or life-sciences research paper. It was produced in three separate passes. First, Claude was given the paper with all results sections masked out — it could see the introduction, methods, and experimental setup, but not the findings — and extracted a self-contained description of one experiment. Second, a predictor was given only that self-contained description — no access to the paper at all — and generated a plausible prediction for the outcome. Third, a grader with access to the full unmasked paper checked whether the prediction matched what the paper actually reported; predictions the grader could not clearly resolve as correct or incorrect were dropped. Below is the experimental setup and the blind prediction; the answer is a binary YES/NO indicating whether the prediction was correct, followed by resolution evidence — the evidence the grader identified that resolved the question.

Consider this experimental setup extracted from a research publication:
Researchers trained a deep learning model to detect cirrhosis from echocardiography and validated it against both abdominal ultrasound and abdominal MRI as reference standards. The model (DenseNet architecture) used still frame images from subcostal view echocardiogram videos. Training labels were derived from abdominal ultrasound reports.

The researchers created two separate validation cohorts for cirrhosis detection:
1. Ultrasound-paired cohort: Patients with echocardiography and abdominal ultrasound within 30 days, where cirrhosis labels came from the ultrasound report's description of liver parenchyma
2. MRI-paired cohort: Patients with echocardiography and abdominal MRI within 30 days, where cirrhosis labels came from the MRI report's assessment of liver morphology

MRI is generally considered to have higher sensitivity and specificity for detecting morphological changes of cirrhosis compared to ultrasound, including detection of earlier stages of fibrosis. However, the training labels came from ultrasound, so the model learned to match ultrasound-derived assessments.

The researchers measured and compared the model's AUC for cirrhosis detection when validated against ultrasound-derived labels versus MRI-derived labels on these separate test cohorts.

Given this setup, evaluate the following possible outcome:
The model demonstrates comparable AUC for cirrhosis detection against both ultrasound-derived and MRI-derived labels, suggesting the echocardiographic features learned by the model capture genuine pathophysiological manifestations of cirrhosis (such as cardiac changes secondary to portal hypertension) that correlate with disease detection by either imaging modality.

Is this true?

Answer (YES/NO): NO